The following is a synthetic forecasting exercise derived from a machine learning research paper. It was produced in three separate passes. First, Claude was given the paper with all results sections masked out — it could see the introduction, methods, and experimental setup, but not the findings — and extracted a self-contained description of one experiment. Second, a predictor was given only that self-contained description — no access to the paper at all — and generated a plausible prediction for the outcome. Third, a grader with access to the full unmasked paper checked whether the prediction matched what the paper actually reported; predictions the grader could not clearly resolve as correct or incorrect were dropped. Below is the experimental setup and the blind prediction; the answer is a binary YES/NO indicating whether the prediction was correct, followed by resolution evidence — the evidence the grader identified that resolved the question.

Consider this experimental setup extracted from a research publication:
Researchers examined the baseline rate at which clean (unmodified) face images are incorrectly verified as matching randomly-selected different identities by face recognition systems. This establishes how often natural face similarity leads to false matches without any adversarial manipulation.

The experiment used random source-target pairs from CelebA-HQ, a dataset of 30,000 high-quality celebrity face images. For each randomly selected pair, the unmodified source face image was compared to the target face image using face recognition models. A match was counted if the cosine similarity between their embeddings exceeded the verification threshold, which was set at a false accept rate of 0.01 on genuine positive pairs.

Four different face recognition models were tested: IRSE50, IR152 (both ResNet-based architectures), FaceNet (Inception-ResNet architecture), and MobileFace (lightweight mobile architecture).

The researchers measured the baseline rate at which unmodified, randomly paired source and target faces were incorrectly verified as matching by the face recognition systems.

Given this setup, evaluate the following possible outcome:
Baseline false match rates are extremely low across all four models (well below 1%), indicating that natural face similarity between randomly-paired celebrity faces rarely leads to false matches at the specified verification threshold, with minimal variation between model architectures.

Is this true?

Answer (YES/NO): NO